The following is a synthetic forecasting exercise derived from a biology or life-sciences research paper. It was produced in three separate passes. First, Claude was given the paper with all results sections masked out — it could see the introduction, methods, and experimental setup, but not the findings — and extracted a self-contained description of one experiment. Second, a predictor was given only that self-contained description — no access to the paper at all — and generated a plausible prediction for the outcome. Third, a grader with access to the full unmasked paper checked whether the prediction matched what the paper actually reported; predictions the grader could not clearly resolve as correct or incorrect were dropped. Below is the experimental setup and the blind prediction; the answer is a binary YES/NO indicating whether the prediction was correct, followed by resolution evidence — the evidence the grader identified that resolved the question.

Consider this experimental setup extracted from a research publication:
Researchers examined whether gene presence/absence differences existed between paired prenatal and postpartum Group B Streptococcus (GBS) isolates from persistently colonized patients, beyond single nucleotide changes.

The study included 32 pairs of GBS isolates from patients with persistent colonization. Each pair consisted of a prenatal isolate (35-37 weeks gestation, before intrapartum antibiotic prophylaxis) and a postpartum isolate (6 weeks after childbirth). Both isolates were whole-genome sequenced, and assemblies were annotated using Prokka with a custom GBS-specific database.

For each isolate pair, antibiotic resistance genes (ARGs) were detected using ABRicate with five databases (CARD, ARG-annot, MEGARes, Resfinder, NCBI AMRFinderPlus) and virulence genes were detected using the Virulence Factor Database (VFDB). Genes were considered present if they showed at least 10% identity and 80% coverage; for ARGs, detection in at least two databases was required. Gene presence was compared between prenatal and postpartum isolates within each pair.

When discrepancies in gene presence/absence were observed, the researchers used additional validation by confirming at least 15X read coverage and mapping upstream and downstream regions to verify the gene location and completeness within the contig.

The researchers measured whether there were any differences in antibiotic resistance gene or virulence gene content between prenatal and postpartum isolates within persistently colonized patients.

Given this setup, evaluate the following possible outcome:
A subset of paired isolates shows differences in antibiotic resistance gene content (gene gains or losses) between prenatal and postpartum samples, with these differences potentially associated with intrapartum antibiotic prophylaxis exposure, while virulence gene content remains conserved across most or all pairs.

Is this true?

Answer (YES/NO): NO